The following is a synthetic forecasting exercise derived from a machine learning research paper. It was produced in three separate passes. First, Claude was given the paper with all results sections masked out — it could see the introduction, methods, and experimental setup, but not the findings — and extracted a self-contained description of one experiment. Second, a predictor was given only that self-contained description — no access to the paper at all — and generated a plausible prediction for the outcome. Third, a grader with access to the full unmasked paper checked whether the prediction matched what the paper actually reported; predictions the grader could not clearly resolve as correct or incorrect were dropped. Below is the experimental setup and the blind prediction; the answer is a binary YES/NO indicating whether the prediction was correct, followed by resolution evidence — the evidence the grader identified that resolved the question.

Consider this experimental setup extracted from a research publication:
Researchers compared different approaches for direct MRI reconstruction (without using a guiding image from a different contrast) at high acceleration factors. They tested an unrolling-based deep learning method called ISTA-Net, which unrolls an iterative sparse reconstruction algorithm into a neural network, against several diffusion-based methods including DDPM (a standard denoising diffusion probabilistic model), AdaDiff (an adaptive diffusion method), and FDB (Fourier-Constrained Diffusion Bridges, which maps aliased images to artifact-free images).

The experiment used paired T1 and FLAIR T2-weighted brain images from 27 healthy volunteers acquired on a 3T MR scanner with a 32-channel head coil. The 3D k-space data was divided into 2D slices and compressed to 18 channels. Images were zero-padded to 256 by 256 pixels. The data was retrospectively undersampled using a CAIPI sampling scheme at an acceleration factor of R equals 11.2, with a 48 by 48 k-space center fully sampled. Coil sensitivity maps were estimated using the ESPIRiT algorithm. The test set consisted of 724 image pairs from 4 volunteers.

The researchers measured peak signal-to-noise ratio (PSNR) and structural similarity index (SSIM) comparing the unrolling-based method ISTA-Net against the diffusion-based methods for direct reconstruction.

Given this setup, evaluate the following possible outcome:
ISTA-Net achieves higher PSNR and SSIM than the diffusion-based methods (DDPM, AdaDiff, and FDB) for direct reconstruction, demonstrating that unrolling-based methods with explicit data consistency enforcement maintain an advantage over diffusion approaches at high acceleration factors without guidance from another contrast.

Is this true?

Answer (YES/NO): NO